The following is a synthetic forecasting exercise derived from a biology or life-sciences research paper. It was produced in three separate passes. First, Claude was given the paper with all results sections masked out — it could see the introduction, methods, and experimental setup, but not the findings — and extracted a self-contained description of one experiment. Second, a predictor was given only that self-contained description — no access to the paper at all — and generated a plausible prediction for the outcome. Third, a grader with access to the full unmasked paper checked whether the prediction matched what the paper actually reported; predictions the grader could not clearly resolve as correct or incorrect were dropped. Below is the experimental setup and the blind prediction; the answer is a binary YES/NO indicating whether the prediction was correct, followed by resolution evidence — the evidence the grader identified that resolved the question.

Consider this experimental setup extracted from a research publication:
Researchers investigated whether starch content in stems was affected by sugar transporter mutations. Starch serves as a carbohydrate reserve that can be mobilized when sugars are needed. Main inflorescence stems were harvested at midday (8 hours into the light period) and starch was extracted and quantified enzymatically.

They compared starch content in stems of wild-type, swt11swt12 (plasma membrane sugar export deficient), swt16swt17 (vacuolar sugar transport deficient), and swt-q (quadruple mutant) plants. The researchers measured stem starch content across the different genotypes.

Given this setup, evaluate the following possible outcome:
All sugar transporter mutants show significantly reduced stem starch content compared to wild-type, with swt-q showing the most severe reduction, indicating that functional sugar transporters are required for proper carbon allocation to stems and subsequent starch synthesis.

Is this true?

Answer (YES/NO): NO